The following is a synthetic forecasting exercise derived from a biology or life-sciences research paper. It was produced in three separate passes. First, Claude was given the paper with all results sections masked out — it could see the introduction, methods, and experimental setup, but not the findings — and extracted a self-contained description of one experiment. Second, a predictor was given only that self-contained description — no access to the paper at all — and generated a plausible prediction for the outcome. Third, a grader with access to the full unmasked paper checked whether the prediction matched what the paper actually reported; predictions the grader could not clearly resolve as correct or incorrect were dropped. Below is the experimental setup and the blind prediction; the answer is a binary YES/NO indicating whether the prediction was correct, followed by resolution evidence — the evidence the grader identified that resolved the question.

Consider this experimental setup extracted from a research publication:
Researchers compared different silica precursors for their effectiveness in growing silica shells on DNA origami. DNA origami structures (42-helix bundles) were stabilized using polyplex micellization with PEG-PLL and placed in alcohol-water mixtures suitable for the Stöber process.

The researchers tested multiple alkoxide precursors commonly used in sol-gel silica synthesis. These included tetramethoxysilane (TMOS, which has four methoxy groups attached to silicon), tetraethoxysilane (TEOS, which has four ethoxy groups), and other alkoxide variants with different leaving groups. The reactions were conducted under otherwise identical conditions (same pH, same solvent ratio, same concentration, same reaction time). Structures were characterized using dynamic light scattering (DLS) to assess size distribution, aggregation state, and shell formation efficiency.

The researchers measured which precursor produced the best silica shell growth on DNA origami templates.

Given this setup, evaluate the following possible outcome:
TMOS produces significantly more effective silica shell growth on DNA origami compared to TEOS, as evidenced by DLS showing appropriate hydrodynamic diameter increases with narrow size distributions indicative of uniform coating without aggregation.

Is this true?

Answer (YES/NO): NO